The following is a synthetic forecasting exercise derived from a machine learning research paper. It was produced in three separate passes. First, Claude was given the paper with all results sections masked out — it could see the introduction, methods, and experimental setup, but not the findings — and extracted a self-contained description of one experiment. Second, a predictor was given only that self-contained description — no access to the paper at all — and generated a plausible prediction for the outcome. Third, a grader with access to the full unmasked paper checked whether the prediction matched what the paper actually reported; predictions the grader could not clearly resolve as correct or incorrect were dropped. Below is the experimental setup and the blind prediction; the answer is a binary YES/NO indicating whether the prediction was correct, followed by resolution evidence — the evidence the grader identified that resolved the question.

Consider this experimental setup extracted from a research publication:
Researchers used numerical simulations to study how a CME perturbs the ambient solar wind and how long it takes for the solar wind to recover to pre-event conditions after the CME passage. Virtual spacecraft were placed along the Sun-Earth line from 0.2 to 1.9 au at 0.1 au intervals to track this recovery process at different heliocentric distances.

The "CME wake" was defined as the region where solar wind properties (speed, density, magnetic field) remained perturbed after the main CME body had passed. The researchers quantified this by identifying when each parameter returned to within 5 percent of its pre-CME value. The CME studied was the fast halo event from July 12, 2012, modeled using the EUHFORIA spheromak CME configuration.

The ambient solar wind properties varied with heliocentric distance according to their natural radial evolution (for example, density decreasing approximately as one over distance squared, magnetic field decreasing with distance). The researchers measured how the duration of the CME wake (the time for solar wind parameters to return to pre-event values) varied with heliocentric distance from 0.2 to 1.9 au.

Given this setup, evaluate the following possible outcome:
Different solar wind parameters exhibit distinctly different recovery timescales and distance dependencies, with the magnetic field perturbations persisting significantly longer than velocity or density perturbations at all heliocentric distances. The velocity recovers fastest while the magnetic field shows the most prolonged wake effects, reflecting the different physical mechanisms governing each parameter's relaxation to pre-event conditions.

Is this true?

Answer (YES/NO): NO